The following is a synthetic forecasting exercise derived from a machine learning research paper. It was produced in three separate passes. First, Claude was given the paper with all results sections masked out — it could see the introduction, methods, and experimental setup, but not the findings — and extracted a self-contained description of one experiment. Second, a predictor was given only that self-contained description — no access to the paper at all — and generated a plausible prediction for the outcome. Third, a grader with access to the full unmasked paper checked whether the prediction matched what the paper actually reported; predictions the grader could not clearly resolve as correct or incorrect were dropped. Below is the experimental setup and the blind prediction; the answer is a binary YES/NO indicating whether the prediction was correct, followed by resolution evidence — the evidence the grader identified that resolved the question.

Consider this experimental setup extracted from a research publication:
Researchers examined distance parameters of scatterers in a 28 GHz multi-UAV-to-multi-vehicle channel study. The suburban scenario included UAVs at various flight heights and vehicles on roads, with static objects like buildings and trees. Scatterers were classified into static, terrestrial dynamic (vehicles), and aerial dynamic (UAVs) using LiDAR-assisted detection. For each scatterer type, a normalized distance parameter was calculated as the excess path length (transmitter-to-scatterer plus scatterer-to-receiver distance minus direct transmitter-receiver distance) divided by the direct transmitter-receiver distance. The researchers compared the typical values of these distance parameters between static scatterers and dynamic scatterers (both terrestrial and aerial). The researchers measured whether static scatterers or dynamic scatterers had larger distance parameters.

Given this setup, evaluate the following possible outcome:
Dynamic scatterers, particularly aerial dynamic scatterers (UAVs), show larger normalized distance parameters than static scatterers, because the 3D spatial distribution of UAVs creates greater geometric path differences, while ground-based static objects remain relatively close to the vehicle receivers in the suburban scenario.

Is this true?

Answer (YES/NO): NO